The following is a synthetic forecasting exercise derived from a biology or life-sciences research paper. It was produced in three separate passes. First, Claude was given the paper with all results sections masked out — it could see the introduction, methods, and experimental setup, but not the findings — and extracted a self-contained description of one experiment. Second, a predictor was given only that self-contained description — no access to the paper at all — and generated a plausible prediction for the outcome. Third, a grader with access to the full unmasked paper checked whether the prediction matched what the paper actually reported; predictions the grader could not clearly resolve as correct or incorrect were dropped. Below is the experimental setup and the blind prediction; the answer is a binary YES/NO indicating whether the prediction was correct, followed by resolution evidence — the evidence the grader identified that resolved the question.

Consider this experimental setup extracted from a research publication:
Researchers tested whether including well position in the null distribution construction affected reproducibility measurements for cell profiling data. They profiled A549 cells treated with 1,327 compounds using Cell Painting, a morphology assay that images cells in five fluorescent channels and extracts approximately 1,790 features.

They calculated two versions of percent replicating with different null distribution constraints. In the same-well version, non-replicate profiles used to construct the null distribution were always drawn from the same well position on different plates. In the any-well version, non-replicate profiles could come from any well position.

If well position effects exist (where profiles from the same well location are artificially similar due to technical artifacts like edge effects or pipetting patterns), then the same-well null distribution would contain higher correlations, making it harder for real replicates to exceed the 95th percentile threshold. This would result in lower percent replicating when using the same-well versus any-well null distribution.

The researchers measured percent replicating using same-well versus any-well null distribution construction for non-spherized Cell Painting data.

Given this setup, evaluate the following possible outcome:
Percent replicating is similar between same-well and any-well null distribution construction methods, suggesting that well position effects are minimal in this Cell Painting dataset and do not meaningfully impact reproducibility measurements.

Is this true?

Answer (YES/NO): NO